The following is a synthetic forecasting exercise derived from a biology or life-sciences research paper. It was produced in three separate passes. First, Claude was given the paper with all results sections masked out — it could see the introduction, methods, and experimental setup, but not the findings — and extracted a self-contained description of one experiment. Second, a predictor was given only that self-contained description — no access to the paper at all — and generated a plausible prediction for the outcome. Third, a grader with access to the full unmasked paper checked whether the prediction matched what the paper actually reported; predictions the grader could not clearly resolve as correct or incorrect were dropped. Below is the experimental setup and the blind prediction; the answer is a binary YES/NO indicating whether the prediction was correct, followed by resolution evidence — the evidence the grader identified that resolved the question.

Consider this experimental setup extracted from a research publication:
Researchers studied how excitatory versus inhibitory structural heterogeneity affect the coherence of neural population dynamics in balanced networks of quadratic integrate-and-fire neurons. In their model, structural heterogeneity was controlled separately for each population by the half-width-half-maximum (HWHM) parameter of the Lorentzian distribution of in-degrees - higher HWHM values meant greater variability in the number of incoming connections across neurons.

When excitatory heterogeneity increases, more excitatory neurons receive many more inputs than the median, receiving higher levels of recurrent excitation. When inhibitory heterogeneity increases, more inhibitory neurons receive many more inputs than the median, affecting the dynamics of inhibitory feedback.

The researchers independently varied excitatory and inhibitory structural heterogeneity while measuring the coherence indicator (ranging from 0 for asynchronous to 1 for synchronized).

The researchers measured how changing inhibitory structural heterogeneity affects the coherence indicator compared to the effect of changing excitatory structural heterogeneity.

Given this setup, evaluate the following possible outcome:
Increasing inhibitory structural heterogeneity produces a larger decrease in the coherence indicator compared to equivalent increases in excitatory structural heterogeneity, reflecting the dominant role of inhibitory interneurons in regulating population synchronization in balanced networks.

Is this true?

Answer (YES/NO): NO